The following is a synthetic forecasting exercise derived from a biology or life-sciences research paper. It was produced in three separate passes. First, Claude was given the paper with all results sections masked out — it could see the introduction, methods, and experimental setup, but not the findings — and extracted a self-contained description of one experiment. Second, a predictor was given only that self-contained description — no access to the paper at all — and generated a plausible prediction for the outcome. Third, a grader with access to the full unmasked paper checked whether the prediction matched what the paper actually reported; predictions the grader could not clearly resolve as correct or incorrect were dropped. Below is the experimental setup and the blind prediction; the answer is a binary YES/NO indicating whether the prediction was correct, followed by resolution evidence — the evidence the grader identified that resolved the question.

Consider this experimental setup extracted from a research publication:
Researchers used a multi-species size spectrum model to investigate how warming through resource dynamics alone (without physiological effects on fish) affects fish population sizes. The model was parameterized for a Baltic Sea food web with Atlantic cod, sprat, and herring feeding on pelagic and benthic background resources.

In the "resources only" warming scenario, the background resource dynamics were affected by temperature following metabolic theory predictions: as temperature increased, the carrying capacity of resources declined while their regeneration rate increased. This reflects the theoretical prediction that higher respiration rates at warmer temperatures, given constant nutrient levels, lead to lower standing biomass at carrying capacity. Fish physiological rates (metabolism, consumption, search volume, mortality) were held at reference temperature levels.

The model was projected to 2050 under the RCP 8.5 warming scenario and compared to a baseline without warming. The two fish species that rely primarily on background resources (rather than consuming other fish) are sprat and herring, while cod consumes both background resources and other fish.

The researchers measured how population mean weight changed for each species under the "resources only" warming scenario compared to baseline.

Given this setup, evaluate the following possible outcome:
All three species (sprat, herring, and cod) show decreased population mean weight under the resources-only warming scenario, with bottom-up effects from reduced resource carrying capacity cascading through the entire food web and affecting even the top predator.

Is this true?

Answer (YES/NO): YES